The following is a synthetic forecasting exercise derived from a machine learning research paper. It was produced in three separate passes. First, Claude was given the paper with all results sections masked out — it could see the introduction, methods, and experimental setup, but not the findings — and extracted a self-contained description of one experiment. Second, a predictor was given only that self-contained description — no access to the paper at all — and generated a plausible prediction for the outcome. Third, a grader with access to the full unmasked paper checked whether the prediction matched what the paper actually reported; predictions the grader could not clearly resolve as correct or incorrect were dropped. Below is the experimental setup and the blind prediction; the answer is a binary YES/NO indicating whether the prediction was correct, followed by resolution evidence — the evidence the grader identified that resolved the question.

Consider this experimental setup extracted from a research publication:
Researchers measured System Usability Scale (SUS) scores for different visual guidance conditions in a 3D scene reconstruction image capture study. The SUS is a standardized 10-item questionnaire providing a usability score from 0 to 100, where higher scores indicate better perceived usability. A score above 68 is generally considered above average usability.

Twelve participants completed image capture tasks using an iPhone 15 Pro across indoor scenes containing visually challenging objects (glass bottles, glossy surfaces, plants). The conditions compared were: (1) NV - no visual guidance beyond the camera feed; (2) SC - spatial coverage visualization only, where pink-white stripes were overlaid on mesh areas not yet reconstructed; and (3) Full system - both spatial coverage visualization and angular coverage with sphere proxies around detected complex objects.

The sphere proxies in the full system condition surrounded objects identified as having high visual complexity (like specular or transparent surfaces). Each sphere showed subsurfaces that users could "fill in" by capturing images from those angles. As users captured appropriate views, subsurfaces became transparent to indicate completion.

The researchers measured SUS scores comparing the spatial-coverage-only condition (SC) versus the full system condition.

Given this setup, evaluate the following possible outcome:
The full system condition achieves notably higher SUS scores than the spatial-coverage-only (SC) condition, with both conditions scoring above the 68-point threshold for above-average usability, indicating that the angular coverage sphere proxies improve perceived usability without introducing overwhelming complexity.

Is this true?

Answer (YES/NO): NO